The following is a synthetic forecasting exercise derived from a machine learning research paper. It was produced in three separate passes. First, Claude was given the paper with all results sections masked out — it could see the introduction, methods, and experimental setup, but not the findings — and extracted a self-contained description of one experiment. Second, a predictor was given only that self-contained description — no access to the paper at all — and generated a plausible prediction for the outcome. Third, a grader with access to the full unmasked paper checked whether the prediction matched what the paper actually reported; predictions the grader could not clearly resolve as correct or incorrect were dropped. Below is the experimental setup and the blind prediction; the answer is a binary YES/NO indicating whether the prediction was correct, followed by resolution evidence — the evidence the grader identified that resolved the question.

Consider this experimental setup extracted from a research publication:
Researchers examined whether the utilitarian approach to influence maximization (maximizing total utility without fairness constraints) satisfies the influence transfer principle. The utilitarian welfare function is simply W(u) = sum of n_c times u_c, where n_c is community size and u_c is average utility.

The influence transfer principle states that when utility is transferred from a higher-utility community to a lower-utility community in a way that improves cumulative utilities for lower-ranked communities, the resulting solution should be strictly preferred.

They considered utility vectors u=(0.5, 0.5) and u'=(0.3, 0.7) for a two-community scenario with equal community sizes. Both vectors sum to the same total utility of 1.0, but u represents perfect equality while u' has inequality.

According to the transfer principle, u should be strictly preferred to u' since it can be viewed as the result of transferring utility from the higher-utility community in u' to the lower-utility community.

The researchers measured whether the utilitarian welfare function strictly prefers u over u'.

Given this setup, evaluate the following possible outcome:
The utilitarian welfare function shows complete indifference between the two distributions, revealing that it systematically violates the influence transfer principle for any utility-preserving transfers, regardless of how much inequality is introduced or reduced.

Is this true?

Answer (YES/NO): NO